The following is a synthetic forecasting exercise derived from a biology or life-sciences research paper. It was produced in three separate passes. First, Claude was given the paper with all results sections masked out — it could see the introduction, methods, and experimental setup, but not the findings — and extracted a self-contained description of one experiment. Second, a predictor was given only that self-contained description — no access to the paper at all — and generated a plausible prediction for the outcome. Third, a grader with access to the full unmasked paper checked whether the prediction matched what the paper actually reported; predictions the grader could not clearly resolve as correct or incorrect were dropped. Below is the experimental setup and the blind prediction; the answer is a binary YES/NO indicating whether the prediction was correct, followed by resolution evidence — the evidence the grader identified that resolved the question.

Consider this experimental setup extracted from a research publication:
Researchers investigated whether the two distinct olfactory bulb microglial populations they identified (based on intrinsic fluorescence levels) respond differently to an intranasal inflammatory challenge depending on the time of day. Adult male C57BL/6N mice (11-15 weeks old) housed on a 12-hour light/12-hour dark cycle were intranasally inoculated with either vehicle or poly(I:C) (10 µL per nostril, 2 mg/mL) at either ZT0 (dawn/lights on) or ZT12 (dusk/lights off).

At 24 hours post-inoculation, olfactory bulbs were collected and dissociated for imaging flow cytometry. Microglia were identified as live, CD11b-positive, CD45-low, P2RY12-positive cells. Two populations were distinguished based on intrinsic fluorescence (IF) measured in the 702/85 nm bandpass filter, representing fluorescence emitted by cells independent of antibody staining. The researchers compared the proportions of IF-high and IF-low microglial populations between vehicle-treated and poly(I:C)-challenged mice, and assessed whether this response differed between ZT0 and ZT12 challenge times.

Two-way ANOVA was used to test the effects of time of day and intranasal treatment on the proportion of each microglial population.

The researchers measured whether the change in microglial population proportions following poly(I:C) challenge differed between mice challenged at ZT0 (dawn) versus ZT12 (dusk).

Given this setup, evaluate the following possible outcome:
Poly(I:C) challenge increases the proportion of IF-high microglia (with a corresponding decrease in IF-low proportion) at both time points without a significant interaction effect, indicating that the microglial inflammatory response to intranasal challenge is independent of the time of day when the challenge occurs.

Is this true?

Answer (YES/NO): NO